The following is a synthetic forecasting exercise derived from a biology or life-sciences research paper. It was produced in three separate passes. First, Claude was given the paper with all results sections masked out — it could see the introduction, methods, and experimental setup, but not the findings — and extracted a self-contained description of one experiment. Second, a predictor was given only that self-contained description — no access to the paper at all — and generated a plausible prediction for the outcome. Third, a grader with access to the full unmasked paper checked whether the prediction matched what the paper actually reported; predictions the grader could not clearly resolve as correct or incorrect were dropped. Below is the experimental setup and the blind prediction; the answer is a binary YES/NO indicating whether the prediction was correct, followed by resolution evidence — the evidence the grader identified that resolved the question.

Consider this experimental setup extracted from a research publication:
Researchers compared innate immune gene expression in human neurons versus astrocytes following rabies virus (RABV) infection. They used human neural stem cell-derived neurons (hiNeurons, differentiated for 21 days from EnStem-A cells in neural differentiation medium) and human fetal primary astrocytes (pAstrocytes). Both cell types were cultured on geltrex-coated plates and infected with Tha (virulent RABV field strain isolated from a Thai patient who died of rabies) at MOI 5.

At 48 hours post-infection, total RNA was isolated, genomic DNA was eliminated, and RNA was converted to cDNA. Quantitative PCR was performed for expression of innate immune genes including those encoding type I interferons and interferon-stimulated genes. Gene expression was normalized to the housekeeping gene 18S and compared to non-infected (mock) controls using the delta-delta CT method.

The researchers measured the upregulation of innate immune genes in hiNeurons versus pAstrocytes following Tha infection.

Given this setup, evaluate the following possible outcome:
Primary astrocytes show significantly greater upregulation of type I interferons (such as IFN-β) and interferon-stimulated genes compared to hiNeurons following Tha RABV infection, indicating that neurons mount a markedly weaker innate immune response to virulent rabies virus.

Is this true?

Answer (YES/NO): YES